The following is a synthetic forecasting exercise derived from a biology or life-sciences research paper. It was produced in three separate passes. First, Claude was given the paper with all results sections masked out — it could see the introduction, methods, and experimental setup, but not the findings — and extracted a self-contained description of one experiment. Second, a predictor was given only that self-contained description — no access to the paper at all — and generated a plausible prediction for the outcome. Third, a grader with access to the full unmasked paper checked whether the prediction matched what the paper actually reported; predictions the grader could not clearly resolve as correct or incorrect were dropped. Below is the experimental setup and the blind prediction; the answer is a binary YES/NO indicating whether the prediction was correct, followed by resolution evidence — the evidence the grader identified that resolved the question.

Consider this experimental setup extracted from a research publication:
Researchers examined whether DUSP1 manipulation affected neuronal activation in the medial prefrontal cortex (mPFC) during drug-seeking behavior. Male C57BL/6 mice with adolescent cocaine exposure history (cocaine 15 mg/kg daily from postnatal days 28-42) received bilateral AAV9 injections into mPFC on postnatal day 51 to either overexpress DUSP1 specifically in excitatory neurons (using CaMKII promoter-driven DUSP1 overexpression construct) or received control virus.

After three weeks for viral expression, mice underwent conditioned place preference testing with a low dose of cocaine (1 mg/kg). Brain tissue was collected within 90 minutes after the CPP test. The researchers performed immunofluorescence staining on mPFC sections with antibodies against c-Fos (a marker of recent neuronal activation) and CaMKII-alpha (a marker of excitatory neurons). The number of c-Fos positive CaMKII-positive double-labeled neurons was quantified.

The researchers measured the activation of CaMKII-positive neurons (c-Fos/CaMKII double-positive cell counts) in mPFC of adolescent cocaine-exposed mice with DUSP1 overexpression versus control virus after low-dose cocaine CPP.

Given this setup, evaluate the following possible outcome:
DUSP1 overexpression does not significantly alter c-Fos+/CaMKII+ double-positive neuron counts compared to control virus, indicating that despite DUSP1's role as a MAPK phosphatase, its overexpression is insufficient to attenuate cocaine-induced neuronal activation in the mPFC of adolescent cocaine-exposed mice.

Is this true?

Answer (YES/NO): NO